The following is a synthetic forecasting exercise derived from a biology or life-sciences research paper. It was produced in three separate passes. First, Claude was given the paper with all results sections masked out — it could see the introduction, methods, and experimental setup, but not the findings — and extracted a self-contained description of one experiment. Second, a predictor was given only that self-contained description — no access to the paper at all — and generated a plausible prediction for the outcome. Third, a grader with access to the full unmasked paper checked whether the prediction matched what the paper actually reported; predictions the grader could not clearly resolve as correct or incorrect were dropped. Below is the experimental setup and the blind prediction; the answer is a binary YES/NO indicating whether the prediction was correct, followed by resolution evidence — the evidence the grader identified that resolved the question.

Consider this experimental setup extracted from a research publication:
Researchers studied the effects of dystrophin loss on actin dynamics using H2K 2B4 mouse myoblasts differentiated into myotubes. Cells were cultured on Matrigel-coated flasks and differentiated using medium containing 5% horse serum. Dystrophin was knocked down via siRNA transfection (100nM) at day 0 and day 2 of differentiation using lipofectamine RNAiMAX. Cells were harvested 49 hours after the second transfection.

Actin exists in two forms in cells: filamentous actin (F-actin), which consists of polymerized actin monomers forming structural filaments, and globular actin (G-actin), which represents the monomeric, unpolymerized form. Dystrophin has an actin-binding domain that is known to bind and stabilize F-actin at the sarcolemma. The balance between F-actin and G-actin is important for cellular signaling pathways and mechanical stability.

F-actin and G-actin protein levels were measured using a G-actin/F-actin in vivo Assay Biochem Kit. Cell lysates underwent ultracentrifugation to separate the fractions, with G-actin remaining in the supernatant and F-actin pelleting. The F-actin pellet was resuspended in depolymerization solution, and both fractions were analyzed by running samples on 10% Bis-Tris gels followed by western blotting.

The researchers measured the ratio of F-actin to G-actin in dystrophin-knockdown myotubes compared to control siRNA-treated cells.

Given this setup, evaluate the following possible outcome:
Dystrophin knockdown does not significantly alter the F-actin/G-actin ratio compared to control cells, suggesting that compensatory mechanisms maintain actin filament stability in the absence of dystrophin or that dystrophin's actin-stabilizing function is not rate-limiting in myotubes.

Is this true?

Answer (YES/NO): NO